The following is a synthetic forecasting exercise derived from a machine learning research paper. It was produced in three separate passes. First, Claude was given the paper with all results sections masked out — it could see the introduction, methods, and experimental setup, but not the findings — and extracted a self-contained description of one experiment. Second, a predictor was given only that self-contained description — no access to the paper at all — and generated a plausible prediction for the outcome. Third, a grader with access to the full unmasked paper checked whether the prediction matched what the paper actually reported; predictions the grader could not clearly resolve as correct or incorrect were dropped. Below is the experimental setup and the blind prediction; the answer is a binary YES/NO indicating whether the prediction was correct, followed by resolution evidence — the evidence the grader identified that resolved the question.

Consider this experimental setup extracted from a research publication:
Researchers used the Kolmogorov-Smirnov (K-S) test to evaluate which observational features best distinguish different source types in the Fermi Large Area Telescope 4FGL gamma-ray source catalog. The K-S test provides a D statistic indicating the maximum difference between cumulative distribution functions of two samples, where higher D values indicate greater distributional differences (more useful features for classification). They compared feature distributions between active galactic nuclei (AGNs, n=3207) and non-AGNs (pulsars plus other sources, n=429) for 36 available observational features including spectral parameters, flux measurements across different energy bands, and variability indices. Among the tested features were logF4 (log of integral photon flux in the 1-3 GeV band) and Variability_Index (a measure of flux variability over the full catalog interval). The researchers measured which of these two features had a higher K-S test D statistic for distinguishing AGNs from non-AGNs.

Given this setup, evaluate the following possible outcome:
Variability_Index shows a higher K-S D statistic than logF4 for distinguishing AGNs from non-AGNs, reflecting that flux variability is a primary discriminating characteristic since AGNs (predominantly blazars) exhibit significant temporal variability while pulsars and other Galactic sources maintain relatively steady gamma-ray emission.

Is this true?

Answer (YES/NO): NO